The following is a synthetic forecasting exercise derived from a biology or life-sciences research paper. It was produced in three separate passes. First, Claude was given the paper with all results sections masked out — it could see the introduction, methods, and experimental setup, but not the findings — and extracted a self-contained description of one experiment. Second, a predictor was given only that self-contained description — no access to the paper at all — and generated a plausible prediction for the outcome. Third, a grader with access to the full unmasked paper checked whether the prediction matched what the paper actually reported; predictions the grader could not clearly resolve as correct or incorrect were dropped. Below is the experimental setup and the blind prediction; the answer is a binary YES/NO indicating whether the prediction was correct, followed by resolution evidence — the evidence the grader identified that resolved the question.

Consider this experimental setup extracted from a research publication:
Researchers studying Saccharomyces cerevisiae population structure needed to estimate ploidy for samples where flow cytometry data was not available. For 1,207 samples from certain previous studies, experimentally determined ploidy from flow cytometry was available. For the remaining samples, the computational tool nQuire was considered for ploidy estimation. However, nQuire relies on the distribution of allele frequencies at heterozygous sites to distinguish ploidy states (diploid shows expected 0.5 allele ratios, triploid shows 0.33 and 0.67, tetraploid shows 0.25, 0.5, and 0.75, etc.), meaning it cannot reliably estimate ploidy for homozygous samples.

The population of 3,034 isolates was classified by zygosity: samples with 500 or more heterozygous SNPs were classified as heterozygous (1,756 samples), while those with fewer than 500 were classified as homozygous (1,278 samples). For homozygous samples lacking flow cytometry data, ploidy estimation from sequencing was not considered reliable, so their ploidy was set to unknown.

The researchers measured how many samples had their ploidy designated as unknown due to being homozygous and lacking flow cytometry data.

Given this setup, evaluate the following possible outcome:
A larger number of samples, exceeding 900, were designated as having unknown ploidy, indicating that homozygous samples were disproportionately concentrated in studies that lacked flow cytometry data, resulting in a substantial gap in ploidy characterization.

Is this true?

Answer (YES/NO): NO